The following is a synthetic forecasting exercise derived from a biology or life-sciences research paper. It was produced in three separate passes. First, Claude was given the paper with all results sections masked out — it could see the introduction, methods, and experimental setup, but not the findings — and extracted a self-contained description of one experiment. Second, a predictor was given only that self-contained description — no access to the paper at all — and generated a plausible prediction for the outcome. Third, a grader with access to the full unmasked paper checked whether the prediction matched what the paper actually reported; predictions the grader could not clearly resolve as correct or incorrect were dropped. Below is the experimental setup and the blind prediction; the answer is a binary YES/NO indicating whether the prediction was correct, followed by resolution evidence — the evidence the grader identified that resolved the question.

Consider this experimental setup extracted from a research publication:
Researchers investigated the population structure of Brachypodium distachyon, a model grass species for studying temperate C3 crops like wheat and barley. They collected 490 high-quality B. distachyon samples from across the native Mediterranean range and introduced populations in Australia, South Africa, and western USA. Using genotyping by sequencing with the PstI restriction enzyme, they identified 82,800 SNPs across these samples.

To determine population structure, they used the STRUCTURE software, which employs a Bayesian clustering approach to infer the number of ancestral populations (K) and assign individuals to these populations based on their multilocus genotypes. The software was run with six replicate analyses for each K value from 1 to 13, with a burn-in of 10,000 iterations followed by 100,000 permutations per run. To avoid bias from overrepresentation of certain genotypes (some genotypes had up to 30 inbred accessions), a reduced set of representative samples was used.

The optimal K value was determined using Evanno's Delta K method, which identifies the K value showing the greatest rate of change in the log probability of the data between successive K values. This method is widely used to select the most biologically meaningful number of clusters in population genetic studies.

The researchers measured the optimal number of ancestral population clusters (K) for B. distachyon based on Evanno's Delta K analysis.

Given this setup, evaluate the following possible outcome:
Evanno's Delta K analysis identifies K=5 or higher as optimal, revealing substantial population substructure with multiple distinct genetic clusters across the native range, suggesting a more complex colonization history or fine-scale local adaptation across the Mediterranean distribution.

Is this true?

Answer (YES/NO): NO